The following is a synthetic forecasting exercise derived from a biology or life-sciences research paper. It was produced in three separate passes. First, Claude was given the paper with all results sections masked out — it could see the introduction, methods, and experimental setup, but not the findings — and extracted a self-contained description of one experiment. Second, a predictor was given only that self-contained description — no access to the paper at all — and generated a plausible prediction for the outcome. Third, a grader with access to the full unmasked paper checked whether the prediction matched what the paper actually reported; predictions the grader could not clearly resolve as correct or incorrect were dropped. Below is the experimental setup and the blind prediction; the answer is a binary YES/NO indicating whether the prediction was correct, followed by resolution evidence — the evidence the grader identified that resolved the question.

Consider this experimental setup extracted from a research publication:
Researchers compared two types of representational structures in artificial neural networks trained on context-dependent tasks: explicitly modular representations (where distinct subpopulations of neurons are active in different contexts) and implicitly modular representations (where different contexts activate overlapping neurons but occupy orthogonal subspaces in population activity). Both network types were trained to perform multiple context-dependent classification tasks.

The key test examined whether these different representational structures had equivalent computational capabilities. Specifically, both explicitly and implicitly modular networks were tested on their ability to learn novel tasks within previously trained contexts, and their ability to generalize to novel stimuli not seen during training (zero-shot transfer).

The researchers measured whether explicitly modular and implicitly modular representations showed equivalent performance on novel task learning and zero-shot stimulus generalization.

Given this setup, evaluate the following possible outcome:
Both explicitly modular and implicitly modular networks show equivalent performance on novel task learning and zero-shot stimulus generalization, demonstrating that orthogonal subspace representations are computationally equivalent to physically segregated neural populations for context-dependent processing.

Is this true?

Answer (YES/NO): NO